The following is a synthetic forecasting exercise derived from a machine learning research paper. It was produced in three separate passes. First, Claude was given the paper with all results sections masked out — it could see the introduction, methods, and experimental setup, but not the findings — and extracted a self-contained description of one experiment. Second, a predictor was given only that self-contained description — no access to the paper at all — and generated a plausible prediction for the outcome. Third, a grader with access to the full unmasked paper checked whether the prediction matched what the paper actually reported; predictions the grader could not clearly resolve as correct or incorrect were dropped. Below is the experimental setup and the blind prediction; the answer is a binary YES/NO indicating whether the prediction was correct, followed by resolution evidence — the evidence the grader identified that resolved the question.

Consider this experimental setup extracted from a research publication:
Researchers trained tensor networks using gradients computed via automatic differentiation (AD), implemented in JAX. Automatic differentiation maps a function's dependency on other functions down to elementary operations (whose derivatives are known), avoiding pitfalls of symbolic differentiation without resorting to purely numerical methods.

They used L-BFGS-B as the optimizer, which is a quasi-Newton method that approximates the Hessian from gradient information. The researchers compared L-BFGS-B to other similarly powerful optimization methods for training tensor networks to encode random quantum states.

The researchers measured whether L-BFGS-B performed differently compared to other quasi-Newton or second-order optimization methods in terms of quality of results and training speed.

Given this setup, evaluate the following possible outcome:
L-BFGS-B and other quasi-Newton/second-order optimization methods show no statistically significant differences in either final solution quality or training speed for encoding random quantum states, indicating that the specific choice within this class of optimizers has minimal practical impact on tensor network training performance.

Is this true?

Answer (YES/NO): NO